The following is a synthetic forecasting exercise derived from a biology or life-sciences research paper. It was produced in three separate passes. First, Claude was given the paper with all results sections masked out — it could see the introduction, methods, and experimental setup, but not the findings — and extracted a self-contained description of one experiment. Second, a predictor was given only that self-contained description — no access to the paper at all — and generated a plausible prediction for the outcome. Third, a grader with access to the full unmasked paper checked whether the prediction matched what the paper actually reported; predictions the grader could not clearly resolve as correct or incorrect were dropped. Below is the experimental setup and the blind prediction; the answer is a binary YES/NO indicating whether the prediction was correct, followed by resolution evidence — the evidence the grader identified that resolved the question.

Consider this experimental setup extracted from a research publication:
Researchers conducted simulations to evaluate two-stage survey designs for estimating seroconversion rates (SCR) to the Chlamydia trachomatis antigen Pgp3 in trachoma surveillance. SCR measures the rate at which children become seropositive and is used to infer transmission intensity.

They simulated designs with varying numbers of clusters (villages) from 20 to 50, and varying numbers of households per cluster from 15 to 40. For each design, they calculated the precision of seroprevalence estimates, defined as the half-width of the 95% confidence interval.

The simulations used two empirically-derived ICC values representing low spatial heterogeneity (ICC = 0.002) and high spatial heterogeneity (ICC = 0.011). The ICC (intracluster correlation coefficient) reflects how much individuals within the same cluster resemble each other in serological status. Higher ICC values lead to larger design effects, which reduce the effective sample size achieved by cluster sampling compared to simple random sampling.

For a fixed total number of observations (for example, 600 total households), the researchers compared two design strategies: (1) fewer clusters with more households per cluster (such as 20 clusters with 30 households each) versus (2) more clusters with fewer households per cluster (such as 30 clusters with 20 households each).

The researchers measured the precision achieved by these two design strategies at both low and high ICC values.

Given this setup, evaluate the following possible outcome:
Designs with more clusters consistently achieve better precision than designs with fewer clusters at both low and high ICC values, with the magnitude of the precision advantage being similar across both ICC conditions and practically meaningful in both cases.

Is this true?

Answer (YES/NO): NO